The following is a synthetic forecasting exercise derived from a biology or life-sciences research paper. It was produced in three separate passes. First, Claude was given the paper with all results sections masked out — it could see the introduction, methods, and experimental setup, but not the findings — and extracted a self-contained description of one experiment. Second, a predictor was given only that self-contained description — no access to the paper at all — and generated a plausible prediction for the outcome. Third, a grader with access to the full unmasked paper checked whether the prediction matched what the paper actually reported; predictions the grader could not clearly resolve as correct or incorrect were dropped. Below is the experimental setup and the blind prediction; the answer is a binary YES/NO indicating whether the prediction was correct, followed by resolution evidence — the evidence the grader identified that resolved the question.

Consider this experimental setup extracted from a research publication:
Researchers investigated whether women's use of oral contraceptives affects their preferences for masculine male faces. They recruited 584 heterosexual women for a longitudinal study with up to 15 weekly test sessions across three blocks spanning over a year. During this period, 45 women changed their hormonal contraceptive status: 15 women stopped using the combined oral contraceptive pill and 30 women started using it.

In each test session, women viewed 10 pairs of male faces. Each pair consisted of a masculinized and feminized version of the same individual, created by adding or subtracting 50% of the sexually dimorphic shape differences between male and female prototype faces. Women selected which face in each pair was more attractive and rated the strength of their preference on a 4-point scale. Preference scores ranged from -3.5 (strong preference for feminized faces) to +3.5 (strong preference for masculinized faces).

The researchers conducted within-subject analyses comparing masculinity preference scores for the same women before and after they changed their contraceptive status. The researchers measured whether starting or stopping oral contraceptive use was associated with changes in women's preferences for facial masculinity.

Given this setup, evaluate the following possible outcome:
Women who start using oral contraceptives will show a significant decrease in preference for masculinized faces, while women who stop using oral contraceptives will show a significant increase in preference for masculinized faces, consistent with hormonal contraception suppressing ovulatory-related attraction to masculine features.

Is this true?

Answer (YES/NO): NO